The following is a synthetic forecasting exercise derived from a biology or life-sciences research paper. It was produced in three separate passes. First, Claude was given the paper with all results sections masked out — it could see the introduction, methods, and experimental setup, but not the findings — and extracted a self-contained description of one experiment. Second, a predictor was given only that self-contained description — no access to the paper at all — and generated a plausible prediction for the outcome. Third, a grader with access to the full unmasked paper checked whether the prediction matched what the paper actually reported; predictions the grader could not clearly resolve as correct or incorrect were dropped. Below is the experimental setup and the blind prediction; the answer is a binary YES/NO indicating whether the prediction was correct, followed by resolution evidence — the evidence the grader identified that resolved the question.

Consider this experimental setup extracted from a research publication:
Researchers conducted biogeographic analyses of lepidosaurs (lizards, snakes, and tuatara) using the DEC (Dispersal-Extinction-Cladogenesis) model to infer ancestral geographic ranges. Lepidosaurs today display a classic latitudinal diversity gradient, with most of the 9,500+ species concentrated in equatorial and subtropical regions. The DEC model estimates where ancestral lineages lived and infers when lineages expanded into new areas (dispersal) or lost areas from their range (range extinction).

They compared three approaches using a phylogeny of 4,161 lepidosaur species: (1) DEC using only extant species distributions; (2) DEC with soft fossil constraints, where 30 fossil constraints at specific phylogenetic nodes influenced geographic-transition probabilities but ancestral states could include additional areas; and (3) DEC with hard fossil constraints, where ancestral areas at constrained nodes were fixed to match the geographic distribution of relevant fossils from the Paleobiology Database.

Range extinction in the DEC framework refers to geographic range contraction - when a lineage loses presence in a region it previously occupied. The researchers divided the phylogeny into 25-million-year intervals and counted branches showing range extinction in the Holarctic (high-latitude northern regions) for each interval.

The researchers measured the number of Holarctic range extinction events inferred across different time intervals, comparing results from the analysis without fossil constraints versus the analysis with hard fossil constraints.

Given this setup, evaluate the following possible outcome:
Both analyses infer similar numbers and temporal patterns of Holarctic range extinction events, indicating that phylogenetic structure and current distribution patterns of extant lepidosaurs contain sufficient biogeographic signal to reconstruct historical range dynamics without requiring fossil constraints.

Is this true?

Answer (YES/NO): NO